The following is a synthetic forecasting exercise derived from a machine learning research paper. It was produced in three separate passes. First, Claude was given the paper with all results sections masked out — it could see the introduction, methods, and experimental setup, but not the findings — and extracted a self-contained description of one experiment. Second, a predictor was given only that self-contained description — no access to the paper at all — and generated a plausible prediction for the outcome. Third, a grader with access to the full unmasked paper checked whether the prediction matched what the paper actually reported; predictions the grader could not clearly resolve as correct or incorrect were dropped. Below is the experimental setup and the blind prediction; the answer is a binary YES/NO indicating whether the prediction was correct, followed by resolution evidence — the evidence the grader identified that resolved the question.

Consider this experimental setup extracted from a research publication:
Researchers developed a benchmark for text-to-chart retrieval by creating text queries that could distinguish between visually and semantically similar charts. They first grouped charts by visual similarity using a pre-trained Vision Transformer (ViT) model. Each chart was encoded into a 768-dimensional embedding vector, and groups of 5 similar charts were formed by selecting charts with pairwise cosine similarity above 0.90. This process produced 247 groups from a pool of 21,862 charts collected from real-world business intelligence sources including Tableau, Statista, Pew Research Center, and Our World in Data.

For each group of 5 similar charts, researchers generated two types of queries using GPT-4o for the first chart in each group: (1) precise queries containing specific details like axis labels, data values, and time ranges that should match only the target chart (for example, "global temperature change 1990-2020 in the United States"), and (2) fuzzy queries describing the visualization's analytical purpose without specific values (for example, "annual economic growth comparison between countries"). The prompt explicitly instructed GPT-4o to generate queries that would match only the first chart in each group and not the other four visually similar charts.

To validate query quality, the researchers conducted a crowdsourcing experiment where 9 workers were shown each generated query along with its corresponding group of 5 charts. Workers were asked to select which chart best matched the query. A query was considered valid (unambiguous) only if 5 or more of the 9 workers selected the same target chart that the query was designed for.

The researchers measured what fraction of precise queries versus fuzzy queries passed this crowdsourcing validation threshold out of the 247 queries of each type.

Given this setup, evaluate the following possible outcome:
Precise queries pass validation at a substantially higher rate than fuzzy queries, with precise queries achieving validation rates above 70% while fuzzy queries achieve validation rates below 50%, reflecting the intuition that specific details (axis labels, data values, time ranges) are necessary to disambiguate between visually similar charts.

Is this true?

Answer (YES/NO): NO